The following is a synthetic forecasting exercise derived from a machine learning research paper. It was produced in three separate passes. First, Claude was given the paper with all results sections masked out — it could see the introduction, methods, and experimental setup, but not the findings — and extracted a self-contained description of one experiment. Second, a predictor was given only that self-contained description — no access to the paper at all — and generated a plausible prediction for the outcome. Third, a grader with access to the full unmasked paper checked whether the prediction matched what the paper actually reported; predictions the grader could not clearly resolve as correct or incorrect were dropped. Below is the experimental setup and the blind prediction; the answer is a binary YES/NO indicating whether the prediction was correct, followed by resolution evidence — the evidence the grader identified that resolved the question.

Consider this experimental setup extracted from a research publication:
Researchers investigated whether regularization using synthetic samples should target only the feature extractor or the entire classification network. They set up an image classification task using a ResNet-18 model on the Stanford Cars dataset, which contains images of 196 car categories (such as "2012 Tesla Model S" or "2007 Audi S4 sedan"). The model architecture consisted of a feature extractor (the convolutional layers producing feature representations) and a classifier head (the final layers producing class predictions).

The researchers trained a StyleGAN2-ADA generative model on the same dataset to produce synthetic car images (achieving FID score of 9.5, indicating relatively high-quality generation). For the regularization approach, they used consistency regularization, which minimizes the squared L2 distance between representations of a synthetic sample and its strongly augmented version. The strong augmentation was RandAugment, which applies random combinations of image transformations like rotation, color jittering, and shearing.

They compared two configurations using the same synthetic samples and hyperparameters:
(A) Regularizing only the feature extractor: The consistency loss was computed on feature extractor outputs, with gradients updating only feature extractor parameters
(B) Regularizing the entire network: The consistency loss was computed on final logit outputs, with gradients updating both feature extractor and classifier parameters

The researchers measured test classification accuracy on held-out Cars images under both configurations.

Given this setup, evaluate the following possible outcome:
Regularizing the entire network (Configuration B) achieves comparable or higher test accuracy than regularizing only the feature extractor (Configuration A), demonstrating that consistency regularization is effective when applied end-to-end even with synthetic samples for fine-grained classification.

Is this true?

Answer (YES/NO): NO